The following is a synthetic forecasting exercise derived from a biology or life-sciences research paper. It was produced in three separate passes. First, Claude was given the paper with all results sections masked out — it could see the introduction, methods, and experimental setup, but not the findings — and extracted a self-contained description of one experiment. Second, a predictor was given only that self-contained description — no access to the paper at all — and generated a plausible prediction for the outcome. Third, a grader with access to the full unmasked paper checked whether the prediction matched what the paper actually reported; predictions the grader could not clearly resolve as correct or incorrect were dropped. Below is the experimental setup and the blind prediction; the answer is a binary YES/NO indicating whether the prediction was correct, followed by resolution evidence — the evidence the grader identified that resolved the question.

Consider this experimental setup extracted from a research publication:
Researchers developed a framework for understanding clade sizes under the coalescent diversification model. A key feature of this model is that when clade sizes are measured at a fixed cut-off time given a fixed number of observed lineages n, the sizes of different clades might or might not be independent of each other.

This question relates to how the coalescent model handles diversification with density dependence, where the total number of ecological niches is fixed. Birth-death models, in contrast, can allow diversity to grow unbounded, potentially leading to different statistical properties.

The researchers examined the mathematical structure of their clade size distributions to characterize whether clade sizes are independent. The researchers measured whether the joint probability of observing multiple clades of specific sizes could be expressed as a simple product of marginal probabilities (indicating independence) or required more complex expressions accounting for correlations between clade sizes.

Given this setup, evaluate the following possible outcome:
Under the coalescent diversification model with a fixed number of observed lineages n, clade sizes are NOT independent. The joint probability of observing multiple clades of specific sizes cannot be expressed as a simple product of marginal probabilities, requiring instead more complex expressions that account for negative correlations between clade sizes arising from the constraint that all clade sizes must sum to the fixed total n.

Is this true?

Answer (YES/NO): YES